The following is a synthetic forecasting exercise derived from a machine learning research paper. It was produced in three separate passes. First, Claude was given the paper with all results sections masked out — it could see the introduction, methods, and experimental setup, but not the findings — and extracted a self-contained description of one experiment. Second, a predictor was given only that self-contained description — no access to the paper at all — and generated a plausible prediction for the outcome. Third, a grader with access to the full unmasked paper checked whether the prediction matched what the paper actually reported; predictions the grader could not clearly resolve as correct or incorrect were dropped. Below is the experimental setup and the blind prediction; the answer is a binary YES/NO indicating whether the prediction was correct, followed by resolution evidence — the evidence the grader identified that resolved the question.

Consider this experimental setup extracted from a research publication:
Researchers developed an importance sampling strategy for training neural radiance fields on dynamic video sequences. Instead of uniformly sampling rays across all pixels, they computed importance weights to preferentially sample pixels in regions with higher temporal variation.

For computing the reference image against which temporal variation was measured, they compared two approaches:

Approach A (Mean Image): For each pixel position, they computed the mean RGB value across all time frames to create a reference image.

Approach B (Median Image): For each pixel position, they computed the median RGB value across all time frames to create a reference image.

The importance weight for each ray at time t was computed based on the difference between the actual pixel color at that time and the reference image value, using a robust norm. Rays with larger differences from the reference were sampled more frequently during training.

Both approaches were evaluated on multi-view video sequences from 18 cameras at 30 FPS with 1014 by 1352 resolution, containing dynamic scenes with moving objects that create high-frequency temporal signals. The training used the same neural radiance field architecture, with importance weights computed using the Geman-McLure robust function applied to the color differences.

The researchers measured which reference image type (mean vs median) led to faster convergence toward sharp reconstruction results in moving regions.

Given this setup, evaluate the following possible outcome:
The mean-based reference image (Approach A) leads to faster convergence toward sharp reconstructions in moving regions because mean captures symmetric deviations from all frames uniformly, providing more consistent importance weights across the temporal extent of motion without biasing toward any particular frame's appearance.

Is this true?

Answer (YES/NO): NO